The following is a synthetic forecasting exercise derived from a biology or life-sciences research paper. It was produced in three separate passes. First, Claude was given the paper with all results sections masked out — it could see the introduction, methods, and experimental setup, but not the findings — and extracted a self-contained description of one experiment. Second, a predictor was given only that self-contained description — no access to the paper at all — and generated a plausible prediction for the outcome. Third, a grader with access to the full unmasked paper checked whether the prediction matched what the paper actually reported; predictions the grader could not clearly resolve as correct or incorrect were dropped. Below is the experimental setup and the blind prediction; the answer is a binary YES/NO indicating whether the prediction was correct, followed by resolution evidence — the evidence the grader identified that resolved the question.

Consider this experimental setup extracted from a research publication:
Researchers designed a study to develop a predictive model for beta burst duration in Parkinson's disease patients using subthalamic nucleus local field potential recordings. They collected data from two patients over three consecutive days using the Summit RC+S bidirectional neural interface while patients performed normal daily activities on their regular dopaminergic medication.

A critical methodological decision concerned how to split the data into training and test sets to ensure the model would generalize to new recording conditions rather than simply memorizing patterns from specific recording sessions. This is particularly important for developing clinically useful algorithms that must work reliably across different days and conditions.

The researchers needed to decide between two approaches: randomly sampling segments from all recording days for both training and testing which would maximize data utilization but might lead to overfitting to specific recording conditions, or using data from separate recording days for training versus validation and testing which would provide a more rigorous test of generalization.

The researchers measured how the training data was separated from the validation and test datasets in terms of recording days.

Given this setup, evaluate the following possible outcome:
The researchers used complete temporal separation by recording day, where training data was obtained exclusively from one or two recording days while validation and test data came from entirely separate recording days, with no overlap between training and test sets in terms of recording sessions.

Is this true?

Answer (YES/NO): YES